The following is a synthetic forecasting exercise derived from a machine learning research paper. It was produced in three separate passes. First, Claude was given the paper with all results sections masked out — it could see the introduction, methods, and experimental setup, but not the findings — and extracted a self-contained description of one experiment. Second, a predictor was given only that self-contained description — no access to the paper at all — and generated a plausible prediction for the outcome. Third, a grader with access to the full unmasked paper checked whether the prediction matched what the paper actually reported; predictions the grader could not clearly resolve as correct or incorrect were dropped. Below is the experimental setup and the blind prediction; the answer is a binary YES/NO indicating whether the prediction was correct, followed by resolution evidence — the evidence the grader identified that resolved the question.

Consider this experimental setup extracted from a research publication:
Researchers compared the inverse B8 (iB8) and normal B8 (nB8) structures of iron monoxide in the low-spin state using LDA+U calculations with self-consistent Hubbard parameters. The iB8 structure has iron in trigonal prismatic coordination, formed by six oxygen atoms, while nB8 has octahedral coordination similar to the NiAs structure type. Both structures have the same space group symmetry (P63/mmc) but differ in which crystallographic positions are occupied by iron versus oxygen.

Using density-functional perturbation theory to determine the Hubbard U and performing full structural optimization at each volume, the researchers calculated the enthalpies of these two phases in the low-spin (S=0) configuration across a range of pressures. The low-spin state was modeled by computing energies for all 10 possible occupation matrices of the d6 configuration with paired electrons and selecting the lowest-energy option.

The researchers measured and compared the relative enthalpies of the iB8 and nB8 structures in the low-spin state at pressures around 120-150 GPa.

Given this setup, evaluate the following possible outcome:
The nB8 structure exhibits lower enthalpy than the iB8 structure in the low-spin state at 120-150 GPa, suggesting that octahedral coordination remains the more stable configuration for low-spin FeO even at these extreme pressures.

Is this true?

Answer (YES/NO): YES